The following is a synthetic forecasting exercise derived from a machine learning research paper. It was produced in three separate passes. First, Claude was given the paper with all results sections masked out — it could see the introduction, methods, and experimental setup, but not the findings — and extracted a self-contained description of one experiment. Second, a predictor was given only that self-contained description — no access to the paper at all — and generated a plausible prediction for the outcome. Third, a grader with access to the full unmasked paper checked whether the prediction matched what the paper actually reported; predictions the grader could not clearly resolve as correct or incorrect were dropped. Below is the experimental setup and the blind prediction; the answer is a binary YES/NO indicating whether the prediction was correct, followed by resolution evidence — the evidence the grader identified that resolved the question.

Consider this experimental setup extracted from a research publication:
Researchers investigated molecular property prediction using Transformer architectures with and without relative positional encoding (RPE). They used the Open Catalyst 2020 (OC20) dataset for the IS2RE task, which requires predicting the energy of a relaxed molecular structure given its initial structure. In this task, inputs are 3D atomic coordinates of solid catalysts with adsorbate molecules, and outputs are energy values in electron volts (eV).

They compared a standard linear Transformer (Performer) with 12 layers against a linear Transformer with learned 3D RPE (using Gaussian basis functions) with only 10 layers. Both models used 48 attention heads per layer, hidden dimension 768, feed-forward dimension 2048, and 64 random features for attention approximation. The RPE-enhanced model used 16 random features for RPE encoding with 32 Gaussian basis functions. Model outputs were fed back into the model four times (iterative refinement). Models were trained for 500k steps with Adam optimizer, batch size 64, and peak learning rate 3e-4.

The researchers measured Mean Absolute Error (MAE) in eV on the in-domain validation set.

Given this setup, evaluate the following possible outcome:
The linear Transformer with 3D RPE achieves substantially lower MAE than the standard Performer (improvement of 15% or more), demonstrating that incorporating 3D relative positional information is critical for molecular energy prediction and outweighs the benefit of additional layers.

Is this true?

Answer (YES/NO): NO